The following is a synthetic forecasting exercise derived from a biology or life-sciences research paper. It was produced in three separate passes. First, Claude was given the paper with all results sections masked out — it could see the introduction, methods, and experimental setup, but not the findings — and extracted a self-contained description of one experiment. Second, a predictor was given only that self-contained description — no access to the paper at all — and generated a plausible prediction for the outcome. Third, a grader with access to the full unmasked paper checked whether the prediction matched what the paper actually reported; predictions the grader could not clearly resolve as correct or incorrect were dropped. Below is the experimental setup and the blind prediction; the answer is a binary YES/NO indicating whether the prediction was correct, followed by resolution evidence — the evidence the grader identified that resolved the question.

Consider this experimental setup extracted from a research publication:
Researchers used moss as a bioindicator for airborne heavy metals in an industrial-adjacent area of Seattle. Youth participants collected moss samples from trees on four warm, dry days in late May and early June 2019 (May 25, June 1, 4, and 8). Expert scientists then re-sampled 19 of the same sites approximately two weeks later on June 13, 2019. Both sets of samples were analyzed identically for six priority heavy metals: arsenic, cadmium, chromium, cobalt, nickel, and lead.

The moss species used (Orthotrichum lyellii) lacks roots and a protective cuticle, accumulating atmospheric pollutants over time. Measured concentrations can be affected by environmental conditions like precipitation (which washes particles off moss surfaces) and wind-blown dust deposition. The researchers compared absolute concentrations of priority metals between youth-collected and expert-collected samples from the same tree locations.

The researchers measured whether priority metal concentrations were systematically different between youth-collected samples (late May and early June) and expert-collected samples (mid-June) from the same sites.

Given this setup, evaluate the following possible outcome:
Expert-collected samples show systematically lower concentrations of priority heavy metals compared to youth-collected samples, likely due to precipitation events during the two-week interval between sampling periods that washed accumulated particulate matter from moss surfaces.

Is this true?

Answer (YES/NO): YES